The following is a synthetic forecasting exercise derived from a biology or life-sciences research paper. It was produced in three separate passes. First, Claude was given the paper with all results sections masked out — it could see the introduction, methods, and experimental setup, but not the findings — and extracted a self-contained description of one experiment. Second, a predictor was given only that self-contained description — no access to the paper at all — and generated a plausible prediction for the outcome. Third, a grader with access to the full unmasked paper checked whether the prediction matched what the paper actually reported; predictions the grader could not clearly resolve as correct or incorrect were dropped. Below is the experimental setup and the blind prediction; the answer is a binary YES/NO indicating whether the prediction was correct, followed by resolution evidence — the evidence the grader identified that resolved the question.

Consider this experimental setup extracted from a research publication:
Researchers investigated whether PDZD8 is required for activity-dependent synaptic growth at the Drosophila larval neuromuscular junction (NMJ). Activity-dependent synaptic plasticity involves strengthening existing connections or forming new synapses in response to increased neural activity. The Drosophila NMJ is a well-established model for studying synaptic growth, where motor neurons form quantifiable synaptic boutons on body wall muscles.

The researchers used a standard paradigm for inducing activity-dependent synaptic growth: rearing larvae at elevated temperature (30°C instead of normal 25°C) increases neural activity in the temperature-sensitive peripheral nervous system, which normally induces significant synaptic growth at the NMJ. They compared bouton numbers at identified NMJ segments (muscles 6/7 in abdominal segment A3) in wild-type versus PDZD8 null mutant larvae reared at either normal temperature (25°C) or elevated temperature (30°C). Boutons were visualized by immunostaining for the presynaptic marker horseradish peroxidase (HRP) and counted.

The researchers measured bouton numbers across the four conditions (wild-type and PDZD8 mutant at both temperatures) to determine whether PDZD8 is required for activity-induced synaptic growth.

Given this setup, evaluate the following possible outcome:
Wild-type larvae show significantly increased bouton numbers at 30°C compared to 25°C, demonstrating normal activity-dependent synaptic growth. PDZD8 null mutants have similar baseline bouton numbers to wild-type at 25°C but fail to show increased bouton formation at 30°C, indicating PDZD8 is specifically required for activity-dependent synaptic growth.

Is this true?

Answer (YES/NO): YES